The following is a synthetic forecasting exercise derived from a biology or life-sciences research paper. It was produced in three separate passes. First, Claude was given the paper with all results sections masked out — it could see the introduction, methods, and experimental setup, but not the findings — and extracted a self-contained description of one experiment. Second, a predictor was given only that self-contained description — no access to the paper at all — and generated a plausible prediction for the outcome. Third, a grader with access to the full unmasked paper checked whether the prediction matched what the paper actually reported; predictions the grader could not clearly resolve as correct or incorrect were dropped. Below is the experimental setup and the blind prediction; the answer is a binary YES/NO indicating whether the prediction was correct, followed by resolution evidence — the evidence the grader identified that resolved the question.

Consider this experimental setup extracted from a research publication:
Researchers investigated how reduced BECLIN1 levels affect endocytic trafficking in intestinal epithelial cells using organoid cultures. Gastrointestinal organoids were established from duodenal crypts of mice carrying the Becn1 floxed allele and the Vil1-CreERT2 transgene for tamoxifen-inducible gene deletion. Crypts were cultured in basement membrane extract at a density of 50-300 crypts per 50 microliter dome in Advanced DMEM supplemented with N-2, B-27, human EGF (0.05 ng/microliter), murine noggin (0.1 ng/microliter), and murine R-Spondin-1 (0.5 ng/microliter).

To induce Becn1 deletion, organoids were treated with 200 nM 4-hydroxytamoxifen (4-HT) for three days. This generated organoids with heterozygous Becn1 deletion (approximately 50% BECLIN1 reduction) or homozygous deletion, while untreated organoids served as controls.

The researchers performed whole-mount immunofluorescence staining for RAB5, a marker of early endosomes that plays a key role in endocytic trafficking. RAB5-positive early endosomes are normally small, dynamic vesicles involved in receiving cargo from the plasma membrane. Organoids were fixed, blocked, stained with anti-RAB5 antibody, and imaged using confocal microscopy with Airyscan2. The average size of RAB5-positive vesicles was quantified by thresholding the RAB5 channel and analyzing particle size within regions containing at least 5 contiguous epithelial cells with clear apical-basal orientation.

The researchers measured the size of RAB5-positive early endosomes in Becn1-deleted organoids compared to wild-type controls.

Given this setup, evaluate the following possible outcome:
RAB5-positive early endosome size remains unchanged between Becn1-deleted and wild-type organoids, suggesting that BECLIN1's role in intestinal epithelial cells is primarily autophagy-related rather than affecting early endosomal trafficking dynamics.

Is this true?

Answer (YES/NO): NO